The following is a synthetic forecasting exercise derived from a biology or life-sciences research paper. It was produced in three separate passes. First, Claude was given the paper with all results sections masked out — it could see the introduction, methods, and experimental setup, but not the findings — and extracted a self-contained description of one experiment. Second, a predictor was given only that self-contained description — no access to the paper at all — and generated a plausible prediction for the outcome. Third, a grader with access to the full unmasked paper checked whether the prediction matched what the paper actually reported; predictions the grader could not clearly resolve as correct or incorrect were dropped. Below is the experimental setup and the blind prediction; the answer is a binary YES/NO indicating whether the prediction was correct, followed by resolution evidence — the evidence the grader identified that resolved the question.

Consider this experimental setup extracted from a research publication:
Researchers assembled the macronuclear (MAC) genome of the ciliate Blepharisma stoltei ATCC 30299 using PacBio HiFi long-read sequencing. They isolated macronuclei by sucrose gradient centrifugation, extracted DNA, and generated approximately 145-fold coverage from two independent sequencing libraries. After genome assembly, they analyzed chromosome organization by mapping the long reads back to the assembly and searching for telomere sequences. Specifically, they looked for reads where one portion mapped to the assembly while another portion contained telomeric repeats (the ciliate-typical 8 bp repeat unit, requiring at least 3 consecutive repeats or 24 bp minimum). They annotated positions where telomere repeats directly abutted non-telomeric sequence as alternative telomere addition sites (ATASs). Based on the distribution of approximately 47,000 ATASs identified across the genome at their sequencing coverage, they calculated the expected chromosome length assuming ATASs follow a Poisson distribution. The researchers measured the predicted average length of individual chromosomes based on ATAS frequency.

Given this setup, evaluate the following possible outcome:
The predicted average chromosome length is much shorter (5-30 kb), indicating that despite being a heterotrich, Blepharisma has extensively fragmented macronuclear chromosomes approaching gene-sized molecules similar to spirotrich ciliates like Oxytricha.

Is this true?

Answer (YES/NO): NO